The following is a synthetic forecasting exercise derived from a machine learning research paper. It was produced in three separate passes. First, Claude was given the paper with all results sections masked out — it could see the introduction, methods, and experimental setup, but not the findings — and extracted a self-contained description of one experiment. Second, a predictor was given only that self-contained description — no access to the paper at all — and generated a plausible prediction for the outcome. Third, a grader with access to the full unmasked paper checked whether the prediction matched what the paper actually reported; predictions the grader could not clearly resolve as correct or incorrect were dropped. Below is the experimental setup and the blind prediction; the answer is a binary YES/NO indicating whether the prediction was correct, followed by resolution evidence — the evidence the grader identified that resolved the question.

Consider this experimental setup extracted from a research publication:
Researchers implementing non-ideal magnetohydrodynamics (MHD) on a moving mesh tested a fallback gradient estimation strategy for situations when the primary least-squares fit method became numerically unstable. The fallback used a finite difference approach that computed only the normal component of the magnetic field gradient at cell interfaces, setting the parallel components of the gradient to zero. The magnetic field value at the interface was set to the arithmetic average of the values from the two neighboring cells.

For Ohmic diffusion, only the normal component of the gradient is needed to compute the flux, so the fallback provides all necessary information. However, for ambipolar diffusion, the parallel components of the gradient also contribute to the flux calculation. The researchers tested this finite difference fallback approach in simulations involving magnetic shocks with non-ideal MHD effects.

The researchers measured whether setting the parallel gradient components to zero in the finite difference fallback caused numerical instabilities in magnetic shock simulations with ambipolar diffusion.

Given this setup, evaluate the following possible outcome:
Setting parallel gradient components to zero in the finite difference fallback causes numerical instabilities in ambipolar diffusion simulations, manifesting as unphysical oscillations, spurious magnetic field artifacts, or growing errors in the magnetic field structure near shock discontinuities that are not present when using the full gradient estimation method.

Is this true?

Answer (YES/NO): YES